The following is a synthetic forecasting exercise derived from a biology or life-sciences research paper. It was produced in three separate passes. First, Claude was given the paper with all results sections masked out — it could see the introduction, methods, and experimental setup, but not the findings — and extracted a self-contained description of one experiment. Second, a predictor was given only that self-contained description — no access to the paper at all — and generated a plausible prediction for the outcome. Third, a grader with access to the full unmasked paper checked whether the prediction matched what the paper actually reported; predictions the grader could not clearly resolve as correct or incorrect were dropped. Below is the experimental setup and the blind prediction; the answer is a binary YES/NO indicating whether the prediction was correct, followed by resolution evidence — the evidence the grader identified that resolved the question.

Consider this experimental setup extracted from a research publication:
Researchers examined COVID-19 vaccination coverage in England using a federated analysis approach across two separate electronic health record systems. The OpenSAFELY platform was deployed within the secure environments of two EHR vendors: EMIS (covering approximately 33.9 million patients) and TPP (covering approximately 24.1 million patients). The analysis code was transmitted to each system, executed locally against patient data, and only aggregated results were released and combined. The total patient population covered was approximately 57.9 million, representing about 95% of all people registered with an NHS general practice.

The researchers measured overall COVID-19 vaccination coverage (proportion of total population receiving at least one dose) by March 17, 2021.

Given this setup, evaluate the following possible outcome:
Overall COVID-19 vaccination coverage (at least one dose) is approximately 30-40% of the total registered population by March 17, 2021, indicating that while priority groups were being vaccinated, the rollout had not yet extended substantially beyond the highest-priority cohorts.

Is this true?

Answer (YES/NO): YES